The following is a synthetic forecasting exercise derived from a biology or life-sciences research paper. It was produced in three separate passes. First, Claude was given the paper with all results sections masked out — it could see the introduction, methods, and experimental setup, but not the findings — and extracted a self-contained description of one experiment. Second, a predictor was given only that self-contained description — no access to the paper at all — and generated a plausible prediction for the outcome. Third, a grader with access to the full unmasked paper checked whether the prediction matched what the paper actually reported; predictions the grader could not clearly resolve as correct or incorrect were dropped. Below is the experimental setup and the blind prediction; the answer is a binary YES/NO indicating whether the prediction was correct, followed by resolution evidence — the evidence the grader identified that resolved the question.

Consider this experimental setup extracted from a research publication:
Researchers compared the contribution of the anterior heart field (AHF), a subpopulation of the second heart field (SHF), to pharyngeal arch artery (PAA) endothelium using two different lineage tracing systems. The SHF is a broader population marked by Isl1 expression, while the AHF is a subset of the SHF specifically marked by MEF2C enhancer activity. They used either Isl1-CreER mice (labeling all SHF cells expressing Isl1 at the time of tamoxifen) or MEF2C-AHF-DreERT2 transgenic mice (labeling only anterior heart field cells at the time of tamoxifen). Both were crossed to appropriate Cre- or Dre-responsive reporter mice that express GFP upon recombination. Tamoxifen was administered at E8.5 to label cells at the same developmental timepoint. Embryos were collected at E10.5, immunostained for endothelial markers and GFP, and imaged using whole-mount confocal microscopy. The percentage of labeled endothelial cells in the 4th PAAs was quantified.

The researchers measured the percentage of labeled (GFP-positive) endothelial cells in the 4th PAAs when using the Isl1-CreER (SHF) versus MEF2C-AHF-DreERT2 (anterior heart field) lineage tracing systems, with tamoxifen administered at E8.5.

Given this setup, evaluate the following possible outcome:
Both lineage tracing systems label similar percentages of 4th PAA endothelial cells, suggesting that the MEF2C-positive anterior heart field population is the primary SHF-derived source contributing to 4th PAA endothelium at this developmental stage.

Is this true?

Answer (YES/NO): NO